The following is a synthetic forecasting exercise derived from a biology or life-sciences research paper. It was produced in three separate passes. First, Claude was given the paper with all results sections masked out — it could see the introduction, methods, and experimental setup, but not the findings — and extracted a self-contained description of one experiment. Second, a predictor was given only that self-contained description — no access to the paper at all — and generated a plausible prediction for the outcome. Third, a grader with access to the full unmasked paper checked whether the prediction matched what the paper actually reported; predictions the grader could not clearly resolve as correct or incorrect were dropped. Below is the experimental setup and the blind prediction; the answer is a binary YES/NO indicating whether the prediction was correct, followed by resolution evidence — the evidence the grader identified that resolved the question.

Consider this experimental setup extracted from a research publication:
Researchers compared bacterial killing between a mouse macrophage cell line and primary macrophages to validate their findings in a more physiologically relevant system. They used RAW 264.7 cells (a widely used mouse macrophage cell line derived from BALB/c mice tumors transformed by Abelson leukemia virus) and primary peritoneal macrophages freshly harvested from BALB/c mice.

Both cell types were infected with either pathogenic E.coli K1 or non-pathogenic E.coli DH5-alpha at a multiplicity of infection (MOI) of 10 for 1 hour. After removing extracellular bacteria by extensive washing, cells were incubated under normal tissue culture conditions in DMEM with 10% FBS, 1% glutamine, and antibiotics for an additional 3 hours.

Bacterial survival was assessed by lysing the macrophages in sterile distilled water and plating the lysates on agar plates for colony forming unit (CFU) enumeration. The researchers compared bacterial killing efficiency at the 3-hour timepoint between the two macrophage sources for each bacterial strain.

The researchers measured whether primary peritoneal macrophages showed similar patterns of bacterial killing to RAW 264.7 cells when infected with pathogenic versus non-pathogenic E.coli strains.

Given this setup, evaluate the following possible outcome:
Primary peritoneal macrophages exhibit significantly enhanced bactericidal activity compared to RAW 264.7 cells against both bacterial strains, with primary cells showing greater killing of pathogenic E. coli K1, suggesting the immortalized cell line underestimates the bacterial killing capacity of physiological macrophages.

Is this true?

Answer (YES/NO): NO